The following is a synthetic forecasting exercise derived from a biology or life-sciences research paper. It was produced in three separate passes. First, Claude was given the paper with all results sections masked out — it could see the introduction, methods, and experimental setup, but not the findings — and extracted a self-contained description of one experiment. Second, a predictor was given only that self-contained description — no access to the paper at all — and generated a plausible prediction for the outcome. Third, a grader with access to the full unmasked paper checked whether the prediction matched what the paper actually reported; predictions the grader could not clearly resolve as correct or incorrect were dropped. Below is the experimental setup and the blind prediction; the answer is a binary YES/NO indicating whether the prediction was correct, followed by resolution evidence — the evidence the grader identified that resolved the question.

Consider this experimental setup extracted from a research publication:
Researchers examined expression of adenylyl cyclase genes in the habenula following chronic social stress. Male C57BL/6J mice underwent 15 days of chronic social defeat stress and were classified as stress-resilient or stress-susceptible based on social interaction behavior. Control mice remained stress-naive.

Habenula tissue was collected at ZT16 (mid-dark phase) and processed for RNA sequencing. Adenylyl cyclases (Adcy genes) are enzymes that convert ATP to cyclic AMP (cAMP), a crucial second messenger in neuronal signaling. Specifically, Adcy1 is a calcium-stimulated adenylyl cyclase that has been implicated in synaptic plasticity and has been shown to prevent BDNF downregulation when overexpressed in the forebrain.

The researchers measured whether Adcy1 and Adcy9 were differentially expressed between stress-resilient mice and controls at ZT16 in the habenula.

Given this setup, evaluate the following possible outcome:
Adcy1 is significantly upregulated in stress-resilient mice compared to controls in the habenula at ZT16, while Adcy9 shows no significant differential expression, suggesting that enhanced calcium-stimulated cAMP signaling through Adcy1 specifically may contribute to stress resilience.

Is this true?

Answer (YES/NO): NO